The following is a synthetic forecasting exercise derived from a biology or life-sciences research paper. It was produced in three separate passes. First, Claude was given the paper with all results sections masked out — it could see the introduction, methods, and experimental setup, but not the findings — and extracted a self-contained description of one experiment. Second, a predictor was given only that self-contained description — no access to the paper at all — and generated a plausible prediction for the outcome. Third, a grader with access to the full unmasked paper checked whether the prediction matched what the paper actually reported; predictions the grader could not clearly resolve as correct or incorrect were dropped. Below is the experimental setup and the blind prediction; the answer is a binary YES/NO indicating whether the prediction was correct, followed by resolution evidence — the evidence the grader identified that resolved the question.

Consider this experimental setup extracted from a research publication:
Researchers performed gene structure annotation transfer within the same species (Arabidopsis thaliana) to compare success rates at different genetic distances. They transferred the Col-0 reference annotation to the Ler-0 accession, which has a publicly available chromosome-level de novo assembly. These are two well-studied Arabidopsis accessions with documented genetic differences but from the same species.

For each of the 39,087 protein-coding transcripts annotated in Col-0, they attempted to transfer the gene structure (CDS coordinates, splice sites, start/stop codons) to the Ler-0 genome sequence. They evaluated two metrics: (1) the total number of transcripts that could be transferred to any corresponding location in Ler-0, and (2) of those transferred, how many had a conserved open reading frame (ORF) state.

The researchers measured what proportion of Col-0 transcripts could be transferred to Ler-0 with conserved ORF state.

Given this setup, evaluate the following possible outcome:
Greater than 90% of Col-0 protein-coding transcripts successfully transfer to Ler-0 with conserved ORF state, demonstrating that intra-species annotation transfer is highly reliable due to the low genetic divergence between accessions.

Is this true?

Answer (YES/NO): NO